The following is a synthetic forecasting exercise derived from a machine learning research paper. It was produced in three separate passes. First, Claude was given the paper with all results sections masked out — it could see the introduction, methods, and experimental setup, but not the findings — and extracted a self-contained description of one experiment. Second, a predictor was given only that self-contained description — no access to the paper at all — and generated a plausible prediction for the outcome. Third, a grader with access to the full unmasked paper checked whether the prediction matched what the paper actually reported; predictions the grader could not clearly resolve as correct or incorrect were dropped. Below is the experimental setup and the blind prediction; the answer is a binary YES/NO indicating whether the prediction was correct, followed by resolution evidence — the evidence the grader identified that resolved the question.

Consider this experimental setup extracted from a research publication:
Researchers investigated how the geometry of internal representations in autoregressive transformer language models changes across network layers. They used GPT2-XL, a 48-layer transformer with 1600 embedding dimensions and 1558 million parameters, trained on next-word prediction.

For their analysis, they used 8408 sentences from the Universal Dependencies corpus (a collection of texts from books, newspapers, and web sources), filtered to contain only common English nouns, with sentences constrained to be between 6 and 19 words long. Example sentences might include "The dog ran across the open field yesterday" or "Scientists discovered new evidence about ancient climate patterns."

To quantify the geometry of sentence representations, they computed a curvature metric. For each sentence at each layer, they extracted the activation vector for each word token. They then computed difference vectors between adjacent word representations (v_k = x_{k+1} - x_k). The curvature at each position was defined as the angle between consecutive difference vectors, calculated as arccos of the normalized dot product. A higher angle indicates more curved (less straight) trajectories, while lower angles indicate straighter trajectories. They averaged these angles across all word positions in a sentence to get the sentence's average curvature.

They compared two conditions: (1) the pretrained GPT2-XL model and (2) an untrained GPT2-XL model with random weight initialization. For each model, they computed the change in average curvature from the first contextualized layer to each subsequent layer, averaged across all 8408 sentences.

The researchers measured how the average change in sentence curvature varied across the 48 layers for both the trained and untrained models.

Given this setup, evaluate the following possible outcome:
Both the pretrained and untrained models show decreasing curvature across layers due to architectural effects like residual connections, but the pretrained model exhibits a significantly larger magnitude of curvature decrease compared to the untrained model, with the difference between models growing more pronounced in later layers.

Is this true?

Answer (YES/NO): NO